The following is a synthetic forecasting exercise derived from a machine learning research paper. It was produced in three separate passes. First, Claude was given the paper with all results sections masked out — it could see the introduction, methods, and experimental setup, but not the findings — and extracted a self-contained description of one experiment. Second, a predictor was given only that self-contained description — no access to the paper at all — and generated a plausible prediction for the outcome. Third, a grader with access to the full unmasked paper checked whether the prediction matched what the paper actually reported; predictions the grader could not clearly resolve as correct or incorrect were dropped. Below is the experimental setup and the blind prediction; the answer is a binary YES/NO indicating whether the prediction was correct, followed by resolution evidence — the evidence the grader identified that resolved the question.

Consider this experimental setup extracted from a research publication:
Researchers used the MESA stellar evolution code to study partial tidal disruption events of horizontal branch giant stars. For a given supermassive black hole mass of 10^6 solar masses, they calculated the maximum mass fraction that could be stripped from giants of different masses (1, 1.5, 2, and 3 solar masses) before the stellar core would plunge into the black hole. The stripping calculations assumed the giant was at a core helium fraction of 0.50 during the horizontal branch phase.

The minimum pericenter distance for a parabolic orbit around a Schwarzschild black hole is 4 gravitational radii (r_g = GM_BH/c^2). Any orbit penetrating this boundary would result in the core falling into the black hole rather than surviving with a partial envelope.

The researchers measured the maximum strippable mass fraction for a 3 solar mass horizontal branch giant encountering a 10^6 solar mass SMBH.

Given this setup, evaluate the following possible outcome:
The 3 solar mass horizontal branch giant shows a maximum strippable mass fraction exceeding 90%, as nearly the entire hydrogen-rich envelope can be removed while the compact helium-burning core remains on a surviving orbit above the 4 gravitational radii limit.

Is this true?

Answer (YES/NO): NO